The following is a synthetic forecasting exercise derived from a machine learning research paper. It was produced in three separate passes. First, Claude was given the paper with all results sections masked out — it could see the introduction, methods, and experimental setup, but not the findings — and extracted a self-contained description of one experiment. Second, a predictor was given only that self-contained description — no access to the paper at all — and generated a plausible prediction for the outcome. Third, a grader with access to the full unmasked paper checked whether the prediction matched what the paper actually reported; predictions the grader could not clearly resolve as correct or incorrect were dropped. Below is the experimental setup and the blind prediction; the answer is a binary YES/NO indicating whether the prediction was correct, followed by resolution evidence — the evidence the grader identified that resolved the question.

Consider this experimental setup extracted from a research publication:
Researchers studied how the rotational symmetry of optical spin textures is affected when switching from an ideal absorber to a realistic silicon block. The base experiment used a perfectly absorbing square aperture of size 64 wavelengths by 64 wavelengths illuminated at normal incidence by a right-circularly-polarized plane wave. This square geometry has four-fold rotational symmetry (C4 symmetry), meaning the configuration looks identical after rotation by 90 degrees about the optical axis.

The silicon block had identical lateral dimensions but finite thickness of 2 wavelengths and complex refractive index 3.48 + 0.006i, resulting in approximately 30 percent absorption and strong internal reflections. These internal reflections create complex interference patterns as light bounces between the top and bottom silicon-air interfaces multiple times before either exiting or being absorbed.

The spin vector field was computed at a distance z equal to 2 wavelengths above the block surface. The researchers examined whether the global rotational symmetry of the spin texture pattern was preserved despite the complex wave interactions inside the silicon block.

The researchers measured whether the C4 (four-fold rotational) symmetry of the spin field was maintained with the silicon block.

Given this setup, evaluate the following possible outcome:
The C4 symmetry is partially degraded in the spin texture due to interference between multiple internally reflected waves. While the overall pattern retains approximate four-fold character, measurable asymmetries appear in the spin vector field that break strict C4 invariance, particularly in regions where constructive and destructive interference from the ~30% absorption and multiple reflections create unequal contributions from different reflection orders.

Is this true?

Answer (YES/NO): NO